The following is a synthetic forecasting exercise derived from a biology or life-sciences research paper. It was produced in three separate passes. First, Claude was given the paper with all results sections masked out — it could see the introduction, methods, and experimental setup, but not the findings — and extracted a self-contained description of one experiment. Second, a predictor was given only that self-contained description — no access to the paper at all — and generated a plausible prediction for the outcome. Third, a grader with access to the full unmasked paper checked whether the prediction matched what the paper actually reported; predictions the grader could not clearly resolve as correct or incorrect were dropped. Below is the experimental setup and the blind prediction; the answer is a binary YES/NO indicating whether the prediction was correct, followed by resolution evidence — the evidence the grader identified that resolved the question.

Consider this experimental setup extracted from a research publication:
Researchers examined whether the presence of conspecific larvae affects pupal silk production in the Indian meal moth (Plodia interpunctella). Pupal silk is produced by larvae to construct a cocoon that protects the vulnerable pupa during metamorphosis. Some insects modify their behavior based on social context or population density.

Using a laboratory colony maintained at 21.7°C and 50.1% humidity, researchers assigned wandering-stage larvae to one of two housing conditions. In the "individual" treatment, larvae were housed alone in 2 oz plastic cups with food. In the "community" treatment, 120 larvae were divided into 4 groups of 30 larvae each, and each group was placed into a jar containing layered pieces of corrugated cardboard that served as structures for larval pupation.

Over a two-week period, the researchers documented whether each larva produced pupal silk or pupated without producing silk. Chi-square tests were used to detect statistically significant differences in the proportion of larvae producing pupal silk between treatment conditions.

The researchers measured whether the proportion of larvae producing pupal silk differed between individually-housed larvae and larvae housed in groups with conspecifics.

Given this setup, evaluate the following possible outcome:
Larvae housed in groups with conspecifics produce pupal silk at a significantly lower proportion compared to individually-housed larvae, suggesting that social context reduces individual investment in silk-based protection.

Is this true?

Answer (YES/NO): NO